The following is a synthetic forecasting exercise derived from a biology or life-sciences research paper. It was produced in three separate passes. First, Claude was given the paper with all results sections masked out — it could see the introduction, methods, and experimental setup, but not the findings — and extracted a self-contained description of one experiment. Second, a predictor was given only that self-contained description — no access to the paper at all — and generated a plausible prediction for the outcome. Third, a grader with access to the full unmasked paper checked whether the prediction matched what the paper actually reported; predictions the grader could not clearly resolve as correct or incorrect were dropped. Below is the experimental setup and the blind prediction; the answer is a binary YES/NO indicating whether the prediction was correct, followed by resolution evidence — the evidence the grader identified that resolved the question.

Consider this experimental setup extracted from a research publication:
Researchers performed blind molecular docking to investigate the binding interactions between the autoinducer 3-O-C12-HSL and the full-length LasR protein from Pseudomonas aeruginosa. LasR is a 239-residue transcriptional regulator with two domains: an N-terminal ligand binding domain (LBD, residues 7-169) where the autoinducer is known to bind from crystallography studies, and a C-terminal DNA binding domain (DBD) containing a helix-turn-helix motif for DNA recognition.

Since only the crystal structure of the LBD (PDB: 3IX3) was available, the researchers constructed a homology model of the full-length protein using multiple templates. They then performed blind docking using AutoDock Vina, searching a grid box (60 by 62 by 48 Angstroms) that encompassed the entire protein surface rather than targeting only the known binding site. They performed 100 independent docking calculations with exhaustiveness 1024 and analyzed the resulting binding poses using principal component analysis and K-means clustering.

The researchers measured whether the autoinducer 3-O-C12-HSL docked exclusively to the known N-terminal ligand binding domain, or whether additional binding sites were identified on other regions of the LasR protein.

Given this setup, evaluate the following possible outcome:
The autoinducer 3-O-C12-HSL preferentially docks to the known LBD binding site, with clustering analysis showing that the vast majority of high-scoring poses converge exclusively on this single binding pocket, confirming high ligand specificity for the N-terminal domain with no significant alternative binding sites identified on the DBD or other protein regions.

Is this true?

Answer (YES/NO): NO